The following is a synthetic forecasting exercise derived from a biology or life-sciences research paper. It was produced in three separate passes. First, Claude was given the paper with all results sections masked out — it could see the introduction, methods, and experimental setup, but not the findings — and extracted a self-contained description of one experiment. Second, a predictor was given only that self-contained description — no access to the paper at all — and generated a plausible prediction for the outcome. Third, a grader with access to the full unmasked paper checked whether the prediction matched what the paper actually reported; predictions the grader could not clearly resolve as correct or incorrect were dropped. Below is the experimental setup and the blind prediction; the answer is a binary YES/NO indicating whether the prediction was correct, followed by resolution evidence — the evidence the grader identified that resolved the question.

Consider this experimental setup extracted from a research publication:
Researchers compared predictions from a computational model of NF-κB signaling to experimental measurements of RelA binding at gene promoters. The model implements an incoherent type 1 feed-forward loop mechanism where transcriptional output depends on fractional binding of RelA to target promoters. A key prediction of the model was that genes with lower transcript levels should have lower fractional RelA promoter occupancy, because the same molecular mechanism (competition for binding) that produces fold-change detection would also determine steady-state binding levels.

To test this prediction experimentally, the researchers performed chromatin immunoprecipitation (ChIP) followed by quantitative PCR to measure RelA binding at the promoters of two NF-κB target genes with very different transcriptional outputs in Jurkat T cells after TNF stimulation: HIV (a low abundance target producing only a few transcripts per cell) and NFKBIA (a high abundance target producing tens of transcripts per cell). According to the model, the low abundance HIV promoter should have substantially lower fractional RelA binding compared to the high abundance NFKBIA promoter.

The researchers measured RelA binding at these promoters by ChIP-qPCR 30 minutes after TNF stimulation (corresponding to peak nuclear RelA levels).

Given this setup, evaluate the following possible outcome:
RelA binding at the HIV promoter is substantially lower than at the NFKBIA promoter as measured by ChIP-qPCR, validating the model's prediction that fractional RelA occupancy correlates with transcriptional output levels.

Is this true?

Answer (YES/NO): NO